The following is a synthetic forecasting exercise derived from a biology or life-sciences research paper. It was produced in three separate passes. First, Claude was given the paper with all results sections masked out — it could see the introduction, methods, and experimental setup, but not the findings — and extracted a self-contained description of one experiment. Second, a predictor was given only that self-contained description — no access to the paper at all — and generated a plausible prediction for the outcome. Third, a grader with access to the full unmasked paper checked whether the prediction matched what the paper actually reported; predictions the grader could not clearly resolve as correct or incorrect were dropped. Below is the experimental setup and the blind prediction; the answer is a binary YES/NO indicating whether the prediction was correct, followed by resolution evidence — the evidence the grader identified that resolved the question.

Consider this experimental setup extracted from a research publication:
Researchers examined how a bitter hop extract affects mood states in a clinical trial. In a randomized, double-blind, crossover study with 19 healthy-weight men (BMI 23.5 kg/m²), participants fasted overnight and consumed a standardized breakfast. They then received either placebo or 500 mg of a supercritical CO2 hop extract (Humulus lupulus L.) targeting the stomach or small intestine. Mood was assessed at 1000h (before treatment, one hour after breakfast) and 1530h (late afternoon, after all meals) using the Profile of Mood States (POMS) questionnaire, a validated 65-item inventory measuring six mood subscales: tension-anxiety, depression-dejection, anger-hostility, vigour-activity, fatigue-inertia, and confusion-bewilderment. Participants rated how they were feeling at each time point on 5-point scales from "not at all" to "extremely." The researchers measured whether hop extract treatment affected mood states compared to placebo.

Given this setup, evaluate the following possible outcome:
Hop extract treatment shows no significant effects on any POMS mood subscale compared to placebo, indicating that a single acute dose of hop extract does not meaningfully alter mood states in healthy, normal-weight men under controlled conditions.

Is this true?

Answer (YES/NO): NO